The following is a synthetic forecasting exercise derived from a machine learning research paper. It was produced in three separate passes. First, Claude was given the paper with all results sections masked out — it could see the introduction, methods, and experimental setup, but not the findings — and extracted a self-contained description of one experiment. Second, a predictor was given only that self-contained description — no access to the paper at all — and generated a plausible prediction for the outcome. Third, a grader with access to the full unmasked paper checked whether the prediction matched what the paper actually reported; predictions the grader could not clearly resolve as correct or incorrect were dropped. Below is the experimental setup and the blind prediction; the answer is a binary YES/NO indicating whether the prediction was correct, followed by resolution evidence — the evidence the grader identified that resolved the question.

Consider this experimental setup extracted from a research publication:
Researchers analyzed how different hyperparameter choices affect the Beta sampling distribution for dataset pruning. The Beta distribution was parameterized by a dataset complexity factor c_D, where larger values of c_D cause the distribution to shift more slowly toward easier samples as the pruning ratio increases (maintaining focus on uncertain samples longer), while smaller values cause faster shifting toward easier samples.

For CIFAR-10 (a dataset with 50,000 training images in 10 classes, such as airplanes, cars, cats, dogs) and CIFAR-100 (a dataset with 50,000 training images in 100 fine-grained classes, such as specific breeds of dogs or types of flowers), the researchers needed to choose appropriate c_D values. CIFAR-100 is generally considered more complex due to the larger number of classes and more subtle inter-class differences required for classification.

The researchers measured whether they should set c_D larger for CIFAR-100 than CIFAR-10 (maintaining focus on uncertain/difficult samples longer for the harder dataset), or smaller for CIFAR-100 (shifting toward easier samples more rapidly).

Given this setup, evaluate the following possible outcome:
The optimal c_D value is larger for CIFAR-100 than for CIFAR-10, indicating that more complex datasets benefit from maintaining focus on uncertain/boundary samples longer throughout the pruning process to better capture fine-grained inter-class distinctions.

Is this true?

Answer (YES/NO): NO